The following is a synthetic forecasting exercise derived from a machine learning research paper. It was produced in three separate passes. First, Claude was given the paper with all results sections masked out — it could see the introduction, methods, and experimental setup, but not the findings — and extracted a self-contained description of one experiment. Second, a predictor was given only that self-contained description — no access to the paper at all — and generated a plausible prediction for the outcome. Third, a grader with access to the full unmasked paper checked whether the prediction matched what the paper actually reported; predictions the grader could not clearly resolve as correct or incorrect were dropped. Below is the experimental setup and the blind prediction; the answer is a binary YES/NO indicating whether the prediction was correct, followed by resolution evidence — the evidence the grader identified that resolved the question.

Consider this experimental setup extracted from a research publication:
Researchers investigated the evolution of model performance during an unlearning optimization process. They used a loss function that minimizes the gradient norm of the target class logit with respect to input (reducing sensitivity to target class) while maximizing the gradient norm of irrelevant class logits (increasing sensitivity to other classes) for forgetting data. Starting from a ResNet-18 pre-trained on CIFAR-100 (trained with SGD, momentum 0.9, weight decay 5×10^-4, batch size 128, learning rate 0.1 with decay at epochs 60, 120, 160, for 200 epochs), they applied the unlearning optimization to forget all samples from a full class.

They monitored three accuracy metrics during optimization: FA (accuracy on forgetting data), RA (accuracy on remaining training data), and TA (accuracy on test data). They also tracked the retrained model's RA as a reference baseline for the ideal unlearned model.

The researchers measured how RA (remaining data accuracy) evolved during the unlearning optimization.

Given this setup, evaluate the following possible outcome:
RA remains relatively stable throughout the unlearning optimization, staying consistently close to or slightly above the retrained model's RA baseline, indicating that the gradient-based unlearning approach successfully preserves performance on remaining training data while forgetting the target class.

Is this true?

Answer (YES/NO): NO